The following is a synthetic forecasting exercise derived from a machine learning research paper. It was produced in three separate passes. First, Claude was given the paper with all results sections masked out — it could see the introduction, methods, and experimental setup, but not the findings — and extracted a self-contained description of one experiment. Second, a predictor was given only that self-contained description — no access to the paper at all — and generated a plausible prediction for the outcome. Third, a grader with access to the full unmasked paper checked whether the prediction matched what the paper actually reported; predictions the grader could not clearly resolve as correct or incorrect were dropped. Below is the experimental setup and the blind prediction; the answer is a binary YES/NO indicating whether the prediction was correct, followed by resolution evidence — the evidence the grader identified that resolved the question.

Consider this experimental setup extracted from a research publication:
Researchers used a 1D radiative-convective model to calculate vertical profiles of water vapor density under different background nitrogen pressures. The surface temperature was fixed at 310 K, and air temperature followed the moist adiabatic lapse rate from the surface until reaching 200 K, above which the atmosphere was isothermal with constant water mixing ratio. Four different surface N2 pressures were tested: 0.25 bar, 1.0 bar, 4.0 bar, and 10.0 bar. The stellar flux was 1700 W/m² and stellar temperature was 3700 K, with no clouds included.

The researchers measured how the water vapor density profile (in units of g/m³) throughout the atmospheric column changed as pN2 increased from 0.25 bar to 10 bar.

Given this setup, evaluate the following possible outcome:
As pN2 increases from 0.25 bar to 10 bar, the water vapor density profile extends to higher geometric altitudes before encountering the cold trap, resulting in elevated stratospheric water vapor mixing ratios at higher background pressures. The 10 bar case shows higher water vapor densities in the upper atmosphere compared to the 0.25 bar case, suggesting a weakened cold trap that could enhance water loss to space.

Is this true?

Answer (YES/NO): NO